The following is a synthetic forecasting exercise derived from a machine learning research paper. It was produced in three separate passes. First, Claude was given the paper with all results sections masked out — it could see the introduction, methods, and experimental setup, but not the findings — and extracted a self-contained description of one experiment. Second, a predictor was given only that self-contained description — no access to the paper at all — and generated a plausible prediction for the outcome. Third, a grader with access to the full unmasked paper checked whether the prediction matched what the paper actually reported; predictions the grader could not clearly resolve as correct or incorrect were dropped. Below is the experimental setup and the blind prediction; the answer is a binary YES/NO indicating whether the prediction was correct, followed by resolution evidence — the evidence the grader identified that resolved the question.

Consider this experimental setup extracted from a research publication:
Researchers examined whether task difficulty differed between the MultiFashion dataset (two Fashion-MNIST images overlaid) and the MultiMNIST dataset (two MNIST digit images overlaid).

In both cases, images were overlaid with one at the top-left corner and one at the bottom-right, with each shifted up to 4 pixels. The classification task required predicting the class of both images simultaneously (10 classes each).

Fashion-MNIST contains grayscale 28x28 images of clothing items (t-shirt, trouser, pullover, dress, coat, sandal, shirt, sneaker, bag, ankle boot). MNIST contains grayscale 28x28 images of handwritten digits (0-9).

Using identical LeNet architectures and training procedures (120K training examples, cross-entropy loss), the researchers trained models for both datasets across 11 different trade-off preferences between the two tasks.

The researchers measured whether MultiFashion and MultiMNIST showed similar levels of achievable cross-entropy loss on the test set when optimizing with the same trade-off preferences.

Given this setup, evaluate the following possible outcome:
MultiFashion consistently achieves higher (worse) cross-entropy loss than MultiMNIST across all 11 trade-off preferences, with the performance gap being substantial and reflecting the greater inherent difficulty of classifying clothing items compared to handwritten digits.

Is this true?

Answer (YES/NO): YES